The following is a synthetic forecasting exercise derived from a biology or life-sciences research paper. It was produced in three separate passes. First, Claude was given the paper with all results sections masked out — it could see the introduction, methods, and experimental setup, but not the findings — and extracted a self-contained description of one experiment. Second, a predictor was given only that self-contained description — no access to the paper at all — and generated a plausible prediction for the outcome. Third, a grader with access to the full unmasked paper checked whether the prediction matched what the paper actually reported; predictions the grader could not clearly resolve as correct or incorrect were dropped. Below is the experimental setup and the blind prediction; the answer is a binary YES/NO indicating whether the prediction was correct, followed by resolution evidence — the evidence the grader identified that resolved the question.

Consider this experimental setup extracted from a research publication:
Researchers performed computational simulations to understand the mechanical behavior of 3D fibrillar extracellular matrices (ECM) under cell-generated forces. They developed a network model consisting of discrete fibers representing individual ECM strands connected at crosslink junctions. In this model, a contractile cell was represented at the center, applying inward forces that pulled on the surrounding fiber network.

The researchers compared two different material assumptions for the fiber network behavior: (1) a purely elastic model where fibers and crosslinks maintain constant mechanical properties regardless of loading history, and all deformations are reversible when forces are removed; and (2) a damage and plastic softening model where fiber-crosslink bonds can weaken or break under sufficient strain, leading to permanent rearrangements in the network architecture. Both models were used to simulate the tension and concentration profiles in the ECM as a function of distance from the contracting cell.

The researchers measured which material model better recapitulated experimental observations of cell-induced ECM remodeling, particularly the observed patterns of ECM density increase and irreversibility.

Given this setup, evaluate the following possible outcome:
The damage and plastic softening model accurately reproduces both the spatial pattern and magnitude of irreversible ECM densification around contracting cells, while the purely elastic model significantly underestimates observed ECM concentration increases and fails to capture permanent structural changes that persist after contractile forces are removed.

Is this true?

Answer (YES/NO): NO